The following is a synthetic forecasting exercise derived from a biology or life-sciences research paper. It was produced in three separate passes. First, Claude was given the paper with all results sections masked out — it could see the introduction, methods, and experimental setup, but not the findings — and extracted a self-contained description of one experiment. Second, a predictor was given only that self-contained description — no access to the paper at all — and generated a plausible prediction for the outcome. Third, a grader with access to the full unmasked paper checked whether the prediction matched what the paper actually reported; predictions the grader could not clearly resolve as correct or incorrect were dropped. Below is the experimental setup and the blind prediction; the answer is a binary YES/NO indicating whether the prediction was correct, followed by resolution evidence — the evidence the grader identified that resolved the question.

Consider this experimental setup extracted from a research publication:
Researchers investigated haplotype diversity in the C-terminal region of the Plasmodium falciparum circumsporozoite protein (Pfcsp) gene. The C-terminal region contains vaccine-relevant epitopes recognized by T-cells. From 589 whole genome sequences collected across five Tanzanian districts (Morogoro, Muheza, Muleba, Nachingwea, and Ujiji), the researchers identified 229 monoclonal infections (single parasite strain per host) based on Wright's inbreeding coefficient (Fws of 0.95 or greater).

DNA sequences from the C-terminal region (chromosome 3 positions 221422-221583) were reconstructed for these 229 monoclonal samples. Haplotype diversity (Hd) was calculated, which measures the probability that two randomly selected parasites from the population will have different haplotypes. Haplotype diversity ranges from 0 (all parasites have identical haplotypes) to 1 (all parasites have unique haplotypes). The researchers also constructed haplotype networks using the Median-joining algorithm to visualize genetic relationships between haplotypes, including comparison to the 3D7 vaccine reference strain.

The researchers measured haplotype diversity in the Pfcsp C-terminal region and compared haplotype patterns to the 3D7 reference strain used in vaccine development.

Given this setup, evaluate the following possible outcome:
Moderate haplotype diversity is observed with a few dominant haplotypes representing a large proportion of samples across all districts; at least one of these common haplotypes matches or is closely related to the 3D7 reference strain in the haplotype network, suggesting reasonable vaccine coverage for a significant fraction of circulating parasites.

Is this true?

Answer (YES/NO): NO